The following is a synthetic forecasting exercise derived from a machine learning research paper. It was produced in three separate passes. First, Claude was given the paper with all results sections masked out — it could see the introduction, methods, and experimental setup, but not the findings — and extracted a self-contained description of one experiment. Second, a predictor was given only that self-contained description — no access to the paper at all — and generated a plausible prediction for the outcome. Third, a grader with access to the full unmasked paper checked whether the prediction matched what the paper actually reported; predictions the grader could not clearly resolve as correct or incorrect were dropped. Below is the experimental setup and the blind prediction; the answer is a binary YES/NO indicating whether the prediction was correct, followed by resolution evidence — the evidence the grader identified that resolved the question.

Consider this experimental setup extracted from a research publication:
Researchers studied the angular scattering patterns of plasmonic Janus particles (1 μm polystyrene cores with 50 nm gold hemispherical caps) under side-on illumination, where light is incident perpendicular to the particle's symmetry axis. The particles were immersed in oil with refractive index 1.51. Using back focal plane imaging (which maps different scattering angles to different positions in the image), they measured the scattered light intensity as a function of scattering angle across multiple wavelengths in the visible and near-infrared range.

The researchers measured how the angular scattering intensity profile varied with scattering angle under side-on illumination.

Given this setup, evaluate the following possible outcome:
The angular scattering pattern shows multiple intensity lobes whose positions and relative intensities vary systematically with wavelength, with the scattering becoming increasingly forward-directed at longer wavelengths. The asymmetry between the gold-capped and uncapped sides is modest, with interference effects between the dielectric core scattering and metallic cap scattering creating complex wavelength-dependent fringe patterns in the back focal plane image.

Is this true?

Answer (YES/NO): NO